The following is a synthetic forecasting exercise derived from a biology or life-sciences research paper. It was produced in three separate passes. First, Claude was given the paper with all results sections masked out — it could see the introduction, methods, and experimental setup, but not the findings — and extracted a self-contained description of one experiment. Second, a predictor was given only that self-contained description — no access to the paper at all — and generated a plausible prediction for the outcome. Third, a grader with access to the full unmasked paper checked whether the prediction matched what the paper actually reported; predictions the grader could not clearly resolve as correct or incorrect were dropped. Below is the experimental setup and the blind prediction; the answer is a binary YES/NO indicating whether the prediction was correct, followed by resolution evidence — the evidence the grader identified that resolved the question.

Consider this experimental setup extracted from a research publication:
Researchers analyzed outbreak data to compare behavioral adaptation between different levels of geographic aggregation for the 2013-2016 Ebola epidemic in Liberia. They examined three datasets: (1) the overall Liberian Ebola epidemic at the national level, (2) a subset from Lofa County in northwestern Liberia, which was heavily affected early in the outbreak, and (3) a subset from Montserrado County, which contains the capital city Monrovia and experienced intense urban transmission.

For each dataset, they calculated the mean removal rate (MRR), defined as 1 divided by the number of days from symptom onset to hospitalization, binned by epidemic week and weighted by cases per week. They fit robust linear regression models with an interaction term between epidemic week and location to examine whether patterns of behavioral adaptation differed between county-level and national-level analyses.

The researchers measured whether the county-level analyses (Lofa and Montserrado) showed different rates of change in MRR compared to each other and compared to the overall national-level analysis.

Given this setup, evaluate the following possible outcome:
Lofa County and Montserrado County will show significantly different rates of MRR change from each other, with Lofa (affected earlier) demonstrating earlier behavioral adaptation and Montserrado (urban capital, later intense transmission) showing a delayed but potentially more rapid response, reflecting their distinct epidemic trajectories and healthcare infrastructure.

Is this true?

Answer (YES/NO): NO